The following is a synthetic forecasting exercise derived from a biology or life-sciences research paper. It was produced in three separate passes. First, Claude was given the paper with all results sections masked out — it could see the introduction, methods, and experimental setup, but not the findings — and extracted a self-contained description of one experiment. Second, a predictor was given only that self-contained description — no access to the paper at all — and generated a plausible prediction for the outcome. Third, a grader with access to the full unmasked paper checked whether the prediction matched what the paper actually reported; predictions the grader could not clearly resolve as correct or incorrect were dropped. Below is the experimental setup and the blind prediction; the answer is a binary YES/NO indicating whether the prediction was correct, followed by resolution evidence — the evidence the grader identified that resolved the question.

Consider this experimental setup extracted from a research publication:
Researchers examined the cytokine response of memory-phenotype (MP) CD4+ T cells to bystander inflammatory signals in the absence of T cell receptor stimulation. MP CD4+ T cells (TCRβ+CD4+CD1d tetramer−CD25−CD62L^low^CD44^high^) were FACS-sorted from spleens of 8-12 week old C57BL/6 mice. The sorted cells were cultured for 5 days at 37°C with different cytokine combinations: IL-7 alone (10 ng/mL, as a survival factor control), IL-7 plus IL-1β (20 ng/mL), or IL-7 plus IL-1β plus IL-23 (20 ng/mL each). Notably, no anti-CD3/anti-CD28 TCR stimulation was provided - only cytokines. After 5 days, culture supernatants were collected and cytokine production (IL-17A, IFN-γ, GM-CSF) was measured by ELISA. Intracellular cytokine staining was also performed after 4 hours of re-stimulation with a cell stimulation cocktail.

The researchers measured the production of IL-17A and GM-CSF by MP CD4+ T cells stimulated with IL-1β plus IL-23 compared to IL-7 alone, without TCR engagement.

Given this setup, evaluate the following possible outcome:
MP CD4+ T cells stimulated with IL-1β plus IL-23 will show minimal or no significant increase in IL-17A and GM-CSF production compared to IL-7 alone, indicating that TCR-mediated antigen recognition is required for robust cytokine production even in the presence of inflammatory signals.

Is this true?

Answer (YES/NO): NO